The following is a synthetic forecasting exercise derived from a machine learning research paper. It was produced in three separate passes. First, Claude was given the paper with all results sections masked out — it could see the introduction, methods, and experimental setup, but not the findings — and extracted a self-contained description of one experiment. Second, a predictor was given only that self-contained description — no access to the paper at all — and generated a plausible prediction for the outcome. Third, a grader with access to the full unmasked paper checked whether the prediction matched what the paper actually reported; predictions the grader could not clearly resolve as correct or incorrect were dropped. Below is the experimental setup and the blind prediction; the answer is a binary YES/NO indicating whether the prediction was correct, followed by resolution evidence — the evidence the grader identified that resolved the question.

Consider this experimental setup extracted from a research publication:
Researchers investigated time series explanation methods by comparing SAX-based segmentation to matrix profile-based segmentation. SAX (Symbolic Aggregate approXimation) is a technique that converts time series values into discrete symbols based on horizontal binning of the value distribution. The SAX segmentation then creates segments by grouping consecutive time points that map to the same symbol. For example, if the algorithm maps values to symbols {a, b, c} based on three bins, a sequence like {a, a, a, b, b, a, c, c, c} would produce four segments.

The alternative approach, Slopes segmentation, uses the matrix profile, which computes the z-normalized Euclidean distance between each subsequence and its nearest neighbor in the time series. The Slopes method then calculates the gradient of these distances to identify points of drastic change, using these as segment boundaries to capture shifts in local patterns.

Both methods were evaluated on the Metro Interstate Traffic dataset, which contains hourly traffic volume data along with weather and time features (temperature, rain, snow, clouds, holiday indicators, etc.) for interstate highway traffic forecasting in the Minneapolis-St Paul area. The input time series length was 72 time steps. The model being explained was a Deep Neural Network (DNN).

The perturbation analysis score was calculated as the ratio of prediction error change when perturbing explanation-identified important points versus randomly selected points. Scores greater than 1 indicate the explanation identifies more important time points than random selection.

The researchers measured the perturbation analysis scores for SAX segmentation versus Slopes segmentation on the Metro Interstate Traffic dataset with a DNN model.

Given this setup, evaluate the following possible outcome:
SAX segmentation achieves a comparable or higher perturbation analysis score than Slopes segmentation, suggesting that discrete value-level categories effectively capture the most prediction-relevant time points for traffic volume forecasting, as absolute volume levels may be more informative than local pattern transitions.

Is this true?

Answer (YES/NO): YES